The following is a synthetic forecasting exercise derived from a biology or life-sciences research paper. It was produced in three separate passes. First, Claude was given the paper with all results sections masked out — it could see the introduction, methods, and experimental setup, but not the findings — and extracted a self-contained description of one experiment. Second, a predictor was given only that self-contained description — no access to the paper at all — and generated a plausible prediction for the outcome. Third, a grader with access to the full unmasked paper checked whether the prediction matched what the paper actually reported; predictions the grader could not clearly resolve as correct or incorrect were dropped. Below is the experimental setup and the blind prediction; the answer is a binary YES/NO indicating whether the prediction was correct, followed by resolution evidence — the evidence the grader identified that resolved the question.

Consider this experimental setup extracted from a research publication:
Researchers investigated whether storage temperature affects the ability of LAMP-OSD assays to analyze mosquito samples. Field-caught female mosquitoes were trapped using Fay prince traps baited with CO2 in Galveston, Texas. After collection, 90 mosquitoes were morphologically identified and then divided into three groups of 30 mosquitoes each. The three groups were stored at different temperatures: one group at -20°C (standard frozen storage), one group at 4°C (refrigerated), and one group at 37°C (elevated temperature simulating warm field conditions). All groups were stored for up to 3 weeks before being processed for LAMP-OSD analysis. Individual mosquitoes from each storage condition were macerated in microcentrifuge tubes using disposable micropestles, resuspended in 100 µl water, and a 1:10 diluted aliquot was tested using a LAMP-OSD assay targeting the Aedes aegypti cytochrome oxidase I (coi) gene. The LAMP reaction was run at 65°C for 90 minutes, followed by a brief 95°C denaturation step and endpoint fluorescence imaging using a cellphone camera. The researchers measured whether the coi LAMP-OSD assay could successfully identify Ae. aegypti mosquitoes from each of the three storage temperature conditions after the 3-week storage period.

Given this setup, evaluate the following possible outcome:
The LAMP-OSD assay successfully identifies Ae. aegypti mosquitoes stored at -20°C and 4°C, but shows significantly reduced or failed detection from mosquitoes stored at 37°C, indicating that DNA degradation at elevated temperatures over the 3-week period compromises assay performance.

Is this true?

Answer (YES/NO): NO